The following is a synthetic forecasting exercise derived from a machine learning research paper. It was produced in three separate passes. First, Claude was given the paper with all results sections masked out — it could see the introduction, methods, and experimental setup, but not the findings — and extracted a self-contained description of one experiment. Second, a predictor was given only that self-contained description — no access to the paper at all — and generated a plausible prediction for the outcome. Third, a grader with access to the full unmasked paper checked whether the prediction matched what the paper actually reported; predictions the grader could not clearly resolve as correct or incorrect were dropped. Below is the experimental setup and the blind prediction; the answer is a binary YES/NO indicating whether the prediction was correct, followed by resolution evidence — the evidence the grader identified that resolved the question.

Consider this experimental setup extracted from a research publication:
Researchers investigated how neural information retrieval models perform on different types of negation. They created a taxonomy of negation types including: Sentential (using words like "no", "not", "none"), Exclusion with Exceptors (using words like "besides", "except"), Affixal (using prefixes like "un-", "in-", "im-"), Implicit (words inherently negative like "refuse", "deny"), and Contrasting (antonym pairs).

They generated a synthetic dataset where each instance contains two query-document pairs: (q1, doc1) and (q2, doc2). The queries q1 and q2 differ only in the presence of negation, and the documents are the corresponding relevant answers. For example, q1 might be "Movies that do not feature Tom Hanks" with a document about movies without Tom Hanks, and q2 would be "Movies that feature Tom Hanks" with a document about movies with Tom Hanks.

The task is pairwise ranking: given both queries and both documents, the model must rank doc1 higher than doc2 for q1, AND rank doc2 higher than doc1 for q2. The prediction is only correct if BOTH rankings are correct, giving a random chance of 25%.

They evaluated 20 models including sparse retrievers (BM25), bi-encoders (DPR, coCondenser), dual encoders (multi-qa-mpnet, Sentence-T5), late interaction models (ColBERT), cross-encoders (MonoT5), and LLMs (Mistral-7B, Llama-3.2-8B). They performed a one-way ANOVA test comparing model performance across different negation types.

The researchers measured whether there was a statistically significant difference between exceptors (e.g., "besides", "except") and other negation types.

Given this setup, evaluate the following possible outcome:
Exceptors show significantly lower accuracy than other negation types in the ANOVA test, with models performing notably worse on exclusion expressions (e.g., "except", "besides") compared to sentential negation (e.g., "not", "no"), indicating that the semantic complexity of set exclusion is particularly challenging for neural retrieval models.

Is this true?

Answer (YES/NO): YES